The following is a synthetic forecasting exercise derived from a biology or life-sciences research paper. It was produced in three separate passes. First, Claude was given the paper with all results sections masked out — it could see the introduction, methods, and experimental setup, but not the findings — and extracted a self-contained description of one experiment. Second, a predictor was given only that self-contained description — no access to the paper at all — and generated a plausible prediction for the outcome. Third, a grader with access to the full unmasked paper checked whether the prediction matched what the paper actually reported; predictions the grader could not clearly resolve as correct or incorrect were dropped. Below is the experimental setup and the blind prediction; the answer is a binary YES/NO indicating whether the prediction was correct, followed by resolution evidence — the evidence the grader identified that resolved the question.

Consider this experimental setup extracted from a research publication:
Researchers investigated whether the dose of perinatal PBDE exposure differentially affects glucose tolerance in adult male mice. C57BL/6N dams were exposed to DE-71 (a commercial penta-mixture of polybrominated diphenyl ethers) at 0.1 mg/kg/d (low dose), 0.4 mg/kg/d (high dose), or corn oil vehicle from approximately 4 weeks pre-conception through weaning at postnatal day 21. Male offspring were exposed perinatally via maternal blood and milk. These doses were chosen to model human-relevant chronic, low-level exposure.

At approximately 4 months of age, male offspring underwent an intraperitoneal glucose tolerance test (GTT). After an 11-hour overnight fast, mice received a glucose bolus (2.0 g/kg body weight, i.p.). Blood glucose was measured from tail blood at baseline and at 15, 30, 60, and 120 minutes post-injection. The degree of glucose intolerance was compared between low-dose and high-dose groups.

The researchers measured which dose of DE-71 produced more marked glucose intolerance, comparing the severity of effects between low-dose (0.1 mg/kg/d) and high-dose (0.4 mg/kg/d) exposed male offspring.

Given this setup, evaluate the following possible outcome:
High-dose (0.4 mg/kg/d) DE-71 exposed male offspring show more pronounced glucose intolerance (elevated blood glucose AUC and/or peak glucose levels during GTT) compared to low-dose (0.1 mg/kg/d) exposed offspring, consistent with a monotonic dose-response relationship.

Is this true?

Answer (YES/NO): YES